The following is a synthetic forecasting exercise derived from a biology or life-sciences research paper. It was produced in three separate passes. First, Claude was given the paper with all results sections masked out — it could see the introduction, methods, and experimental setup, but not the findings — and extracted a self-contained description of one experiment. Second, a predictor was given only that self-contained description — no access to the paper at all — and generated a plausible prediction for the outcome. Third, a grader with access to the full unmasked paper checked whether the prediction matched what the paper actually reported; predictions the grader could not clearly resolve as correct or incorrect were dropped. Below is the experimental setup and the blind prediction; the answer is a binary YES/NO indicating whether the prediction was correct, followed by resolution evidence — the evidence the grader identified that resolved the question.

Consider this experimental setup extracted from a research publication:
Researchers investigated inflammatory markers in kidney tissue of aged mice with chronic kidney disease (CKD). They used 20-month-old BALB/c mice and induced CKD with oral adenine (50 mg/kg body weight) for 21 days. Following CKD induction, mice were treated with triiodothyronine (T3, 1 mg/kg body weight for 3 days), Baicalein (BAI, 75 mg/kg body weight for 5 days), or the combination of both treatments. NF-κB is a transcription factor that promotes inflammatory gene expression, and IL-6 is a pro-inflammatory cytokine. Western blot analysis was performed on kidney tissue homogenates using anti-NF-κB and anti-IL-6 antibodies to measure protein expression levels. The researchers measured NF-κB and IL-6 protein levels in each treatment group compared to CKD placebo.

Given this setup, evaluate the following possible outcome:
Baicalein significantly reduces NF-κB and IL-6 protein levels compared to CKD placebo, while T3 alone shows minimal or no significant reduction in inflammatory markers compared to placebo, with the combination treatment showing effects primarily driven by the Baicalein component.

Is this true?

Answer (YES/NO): NO